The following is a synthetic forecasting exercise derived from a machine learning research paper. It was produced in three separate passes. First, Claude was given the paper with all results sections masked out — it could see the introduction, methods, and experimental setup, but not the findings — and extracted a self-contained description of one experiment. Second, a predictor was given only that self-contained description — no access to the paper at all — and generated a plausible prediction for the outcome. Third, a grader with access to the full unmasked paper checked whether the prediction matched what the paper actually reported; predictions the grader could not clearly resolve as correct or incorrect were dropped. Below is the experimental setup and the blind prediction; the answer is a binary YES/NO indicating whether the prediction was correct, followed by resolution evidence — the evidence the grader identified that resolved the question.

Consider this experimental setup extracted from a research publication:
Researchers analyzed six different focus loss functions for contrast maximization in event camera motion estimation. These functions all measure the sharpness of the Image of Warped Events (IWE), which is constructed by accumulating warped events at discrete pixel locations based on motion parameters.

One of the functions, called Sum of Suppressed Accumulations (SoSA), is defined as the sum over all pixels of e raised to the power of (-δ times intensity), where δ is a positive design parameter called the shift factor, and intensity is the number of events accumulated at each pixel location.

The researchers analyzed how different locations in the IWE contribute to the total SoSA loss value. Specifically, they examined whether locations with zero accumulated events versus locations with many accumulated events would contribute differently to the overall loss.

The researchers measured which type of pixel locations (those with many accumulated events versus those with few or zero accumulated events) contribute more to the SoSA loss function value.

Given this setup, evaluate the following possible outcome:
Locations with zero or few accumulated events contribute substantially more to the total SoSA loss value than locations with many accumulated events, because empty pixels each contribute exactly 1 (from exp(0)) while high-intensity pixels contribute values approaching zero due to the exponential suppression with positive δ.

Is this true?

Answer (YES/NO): YES